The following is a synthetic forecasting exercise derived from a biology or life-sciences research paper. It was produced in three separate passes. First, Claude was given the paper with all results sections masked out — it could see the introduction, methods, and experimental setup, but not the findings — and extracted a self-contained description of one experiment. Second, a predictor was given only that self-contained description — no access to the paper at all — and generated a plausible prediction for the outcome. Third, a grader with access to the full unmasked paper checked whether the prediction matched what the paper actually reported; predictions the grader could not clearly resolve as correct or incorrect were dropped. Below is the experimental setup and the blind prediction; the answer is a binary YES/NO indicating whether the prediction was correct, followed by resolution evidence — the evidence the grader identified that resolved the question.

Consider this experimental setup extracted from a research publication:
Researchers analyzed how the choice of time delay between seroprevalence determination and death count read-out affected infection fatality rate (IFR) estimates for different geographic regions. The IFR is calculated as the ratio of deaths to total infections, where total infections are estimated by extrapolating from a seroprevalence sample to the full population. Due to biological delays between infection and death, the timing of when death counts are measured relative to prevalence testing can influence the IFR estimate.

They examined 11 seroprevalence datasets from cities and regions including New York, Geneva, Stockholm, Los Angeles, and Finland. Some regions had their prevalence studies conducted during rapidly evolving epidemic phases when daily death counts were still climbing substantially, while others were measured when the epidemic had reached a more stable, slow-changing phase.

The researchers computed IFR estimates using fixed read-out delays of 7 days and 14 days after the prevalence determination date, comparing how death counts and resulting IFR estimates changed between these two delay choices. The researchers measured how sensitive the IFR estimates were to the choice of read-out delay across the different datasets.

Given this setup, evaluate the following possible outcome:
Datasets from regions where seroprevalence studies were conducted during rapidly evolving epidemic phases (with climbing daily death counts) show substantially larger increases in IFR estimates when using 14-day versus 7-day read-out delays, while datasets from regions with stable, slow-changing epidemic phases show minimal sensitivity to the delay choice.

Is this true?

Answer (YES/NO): YES